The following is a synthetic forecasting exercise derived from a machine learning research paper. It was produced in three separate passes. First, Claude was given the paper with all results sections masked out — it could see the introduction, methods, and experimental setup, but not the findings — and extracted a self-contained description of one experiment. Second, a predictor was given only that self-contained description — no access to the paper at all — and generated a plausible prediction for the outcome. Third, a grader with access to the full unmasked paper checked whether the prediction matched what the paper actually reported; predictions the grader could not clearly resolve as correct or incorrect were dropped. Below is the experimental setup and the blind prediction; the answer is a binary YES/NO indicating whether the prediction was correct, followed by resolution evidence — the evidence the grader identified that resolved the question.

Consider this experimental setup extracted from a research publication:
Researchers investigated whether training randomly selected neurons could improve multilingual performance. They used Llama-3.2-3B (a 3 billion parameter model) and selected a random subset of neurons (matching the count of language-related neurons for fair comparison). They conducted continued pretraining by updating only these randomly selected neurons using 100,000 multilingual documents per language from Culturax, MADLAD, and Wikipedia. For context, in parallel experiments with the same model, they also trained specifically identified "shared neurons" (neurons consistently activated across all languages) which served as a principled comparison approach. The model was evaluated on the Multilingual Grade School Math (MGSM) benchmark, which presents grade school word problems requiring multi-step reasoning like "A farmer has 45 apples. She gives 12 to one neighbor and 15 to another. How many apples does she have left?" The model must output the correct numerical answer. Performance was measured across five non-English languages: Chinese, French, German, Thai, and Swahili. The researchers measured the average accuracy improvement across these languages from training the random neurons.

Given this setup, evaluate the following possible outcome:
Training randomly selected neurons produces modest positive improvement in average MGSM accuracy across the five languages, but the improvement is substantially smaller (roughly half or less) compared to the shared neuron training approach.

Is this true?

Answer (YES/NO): YES